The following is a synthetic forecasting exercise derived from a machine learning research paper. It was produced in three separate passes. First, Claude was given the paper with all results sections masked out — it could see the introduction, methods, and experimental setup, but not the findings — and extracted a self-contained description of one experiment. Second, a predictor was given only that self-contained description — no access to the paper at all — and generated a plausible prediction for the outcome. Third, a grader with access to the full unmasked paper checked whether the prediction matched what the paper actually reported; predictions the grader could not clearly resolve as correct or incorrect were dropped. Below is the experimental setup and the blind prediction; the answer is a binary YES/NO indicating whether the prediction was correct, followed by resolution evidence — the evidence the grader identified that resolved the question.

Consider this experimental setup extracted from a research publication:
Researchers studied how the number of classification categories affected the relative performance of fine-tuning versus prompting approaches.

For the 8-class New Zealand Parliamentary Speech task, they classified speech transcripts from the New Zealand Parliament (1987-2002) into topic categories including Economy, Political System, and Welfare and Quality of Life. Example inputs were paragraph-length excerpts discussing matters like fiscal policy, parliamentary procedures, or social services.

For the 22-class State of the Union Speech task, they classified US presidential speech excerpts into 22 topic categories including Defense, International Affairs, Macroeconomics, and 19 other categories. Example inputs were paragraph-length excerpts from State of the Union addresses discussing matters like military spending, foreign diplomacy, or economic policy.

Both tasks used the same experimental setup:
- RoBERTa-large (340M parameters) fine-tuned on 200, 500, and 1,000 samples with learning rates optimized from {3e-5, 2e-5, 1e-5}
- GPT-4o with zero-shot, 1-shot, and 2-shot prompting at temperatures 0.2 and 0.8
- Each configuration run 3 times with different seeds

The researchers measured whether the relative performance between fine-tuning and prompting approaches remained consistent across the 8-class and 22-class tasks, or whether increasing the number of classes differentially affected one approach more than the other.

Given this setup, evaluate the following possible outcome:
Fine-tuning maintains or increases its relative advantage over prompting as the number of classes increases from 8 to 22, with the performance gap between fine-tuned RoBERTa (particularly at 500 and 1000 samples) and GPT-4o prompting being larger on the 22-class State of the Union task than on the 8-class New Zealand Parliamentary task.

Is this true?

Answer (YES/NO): NO